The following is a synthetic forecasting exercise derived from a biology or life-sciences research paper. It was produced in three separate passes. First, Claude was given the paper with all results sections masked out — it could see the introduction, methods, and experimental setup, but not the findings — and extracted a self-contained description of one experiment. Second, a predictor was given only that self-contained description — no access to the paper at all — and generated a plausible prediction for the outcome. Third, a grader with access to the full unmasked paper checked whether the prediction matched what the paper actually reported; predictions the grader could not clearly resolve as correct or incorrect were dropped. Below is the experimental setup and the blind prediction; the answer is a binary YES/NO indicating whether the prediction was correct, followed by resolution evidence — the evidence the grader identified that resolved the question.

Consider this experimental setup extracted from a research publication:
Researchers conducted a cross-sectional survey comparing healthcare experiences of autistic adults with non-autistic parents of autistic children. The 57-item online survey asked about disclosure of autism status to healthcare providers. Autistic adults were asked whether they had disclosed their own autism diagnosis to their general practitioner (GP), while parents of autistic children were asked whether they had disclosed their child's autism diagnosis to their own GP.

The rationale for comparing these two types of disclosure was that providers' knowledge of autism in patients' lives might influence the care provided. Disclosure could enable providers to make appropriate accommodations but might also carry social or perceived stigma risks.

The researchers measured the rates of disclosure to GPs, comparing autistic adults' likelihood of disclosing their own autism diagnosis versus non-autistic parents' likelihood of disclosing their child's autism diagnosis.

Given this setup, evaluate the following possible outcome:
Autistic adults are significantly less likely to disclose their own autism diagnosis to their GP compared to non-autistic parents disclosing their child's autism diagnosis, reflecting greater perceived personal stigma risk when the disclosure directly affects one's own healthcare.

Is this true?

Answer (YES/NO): YES